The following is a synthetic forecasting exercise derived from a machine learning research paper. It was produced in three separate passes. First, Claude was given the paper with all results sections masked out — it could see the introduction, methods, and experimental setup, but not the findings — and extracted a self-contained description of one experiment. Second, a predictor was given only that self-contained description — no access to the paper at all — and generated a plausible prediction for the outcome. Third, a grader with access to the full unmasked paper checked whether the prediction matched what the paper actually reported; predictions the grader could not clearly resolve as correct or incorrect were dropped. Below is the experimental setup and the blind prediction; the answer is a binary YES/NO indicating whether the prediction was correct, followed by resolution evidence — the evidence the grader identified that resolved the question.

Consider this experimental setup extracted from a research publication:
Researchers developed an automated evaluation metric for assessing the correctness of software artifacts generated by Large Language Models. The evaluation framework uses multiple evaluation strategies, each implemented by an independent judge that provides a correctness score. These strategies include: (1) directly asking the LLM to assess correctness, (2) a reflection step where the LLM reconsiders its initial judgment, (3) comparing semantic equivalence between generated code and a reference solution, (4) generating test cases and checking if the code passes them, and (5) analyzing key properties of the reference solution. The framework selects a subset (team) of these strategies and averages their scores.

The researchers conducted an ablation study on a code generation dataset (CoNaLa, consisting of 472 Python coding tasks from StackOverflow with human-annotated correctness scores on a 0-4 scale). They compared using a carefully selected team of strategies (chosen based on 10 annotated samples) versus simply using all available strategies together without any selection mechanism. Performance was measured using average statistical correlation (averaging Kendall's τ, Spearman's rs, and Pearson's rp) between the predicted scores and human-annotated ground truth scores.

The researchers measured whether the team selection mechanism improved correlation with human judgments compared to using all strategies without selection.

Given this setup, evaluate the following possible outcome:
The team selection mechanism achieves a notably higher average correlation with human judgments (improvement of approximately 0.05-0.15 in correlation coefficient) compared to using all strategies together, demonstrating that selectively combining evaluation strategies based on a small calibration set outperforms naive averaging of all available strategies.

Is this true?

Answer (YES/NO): NO